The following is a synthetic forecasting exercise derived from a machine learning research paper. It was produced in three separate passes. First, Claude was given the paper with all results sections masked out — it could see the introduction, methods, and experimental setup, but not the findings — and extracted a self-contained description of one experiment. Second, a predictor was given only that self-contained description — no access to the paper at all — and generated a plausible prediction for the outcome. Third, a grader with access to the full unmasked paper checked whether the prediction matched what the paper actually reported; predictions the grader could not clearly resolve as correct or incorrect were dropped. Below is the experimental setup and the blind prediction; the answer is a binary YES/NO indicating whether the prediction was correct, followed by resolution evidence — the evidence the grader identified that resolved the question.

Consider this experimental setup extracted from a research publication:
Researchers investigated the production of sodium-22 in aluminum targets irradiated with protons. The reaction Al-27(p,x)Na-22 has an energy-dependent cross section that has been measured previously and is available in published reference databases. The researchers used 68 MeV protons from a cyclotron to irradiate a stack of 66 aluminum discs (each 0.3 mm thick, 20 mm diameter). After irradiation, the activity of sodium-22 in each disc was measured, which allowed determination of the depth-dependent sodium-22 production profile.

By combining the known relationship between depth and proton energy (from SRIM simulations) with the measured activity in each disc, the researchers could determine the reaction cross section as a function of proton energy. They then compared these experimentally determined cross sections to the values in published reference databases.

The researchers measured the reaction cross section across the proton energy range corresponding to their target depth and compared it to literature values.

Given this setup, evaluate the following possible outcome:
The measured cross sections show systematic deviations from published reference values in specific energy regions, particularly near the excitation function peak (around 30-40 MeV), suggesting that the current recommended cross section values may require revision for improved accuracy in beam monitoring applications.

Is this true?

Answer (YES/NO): YES